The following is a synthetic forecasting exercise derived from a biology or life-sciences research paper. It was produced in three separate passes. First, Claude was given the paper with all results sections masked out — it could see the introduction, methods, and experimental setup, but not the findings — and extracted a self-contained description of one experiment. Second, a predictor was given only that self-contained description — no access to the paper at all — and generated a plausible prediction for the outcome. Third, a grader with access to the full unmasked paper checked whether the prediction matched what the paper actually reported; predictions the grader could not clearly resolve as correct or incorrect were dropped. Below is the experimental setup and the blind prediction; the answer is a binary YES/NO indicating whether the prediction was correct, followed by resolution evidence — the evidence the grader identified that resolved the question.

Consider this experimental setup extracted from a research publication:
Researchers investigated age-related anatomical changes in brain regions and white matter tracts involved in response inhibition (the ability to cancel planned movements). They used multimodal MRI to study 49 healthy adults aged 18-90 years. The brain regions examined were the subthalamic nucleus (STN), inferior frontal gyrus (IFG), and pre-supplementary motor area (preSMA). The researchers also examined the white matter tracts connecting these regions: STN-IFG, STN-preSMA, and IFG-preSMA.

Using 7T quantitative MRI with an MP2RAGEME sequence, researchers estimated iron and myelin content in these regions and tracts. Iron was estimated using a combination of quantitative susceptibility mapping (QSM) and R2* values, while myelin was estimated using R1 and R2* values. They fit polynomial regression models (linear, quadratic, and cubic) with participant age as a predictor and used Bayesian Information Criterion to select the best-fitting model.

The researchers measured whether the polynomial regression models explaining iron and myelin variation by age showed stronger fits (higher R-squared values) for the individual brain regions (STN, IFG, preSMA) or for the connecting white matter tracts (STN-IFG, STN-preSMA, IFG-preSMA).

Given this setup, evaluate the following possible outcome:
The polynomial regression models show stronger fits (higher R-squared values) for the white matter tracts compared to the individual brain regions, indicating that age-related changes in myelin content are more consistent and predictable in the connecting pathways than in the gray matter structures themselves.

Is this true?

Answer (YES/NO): NO